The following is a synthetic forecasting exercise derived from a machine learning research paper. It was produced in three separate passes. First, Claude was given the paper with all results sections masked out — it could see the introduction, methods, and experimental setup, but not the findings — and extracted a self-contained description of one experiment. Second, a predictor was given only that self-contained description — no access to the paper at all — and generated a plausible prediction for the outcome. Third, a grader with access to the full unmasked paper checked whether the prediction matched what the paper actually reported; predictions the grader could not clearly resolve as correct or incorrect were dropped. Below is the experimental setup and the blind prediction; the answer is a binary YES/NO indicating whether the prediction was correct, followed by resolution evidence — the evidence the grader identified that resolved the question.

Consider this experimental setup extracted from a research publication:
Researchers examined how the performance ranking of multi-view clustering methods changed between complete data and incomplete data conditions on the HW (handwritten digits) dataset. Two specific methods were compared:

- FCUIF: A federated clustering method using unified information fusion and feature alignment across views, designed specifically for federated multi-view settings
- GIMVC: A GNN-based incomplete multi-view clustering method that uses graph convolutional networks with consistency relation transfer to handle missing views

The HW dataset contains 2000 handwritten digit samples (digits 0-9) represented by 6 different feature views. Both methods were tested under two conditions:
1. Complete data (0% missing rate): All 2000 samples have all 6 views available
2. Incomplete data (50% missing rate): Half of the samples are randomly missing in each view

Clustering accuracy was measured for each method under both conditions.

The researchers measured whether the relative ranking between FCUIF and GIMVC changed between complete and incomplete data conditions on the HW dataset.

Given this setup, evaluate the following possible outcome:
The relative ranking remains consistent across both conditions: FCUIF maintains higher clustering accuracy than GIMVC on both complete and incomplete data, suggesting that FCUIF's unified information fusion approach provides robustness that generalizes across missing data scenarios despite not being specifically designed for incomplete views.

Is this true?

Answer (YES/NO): YES